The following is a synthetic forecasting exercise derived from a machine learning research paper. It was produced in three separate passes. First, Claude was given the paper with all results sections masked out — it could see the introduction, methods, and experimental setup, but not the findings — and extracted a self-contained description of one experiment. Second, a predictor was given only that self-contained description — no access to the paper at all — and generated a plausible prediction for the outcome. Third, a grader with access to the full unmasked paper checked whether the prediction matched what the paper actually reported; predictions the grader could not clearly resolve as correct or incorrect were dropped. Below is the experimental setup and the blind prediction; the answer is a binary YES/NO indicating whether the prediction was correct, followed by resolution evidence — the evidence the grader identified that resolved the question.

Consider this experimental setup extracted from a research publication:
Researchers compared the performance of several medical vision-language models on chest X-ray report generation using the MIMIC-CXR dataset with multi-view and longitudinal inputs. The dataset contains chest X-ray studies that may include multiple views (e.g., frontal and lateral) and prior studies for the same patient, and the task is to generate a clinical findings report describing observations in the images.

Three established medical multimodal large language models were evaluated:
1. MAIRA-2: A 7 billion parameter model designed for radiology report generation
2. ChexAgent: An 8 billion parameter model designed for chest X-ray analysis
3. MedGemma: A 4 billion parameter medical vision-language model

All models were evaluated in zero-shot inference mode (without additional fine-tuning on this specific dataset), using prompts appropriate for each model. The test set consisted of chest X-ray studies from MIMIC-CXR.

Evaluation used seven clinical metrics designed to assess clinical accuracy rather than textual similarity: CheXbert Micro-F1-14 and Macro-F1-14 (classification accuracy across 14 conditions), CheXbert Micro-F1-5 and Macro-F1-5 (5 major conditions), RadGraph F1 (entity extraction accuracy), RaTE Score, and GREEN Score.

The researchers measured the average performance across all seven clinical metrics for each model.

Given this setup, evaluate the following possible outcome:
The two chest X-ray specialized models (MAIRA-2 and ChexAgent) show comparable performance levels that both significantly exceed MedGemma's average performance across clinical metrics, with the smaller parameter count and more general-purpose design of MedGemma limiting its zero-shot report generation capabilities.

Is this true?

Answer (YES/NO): NO